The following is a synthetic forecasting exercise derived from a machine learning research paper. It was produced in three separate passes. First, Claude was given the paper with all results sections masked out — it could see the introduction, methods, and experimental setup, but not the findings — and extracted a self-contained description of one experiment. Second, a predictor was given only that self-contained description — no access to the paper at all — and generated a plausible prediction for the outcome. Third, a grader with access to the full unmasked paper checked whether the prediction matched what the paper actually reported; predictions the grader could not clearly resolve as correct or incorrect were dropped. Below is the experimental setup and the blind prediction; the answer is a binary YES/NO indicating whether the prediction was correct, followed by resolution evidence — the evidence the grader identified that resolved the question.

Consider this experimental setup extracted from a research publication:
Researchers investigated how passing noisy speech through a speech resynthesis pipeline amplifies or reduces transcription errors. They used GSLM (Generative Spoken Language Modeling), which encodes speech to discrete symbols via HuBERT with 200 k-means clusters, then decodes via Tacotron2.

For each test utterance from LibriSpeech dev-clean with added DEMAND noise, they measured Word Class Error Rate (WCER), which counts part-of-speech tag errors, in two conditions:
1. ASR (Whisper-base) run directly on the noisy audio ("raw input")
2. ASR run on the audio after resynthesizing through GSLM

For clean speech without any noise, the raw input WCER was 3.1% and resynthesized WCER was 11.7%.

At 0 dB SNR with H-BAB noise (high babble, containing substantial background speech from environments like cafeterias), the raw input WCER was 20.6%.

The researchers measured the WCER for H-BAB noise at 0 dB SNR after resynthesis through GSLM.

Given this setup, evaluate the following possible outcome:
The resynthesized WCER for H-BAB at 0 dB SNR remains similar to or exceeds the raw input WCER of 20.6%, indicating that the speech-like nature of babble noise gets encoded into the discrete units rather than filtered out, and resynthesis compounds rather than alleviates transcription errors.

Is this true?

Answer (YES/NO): YES